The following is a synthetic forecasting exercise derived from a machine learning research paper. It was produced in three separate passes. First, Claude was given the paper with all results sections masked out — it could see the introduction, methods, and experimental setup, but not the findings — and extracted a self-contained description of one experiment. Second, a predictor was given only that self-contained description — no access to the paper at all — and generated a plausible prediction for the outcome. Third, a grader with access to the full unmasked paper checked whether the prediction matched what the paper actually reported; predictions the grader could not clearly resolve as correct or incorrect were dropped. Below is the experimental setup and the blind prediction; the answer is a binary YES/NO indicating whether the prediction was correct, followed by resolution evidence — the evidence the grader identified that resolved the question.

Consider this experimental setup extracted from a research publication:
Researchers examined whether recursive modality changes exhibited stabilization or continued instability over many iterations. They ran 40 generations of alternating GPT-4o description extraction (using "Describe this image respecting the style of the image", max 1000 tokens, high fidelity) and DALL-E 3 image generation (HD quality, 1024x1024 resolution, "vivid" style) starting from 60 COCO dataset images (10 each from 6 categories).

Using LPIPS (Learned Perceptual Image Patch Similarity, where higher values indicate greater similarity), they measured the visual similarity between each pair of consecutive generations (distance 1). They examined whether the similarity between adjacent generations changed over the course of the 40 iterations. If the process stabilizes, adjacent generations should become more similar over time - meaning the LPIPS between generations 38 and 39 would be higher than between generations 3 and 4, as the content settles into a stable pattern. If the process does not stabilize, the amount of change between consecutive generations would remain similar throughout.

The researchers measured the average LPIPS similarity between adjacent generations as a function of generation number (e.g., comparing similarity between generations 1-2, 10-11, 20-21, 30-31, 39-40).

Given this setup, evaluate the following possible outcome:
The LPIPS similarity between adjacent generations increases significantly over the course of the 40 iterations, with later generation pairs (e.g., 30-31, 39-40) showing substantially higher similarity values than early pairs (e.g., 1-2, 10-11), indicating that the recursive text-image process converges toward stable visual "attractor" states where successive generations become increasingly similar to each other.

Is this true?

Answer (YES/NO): NO